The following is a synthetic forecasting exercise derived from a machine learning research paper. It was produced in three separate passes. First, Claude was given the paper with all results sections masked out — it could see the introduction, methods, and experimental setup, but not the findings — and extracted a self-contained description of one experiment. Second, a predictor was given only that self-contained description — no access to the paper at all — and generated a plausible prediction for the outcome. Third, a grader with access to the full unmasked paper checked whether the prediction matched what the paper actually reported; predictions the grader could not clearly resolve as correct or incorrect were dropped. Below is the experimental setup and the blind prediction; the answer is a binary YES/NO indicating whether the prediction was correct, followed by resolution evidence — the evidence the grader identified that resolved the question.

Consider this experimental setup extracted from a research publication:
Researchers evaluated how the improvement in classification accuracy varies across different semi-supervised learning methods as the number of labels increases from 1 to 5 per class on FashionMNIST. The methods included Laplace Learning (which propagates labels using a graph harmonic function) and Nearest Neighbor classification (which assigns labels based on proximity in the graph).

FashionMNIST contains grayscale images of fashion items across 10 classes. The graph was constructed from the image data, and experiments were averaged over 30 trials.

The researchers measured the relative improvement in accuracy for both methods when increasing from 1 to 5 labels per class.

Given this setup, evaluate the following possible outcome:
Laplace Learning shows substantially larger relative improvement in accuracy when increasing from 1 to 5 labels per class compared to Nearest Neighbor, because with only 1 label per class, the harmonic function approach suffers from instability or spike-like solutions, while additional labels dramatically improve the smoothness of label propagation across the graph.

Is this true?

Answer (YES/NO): YES